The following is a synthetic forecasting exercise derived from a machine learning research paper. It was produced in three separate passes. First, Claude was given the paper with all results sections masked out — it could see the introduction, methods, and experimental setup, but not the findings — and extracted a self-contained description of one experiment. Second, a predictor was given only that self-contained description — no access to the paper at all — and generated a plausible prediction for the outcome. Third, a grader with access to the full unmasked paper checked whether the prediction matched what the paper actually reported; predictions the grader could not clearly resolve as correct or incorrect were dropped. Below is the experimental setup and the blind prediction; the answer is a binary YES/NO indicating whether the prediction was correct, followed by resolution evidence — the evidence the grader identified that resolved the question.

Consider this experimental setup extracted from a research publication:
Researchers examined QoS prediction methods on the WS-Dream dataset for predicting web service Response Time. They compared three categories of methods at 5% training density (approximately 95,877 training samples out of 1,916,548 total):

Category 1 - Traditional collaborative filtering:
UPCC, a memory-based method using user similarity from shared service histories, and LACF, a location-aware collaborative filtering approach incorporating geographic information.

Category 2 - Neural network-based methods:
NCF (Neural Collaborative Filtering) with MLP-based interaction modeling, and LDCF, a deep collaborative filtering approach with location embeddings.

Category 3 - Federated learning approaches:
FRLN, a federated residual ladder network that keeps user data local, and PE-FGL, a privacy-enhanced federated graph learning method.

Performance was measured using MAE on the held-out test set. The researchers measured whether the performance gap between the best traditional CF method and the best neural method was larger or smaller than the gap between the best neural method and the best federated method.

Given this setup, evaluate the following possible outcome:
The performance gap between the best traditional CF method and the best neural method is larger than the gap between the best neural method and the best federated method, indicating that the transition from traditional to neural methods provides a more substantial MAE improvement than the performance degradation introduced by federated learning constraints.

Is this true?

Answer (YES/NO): YES